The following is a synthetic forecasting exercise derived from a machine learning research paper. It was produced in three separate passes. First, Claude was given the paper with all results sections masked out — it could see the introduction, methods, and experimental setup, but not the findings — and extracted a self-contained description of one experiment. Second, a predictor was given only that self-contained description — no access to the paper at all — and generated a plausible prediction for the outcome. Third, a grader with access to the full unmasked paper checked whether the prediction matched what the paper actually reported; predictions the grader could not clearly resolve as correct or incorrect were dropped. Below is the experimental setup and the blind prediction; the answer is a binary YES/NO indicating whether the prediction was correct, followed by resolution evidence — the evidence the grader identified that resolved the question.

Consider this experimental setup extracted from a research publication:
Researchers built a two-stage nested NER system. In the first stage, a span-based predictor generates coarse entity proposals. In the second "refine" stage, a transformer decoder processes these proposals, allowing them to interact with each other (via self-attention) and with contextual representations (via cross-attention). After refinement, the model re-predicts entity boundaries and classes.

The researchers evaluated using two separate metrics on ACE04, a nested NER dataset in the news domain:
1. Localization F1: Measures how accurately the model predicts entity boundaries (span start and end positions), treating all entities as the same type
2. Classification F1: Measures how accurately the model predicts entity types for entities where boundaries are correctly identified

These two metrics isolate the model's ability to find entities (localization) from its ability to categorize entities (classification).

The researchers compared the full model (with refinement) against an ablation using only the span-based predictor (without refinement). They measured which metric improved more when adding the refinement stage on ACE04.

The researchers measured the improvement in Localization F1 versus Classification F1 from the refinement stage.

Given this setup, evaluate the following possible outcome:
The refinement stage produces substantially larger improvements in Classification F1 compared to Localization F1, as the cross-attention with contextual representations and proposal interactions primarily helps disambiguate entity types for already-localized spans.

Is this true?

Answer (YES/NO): NO